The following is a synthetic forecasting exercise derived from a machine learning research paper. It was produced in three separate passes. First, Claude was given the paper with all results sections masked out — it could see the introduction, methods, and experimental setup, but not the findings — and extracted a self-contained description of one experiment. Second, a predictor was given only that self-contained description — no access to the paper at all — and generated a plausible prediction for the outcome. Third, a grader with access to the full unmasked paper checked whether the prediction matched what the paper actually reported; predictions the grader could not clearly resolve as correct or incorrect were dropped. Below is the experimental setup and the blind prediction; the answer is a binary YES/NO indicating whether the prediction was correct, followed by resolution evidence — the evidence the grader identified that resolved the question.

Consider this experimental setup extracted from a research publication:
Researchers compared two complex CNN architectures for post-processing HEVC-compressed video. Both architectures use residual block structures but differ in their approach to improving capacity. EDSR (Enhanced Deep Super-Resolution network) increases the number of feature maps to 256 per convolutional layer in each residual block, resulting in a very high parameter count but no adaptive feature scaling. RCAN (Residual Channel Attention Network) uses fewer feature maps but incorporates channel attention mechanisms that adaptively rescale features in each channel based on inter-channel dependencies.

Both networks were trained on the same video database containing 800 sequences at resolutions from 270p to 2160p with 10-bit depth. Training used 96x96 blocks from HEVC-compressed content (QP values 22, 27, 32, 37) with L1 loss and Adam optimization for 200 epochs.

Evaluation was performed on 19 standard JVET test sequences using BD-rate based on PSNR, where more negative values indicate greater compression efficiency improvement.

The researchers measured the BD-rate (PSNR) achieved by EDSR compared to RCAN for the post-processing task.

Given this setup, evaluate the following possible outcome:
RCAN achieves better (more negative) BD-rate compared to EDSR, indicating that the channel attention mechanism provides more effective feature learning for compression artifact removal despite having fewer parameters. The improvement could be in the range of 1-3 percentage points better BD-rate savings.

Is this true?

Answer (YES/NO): YES